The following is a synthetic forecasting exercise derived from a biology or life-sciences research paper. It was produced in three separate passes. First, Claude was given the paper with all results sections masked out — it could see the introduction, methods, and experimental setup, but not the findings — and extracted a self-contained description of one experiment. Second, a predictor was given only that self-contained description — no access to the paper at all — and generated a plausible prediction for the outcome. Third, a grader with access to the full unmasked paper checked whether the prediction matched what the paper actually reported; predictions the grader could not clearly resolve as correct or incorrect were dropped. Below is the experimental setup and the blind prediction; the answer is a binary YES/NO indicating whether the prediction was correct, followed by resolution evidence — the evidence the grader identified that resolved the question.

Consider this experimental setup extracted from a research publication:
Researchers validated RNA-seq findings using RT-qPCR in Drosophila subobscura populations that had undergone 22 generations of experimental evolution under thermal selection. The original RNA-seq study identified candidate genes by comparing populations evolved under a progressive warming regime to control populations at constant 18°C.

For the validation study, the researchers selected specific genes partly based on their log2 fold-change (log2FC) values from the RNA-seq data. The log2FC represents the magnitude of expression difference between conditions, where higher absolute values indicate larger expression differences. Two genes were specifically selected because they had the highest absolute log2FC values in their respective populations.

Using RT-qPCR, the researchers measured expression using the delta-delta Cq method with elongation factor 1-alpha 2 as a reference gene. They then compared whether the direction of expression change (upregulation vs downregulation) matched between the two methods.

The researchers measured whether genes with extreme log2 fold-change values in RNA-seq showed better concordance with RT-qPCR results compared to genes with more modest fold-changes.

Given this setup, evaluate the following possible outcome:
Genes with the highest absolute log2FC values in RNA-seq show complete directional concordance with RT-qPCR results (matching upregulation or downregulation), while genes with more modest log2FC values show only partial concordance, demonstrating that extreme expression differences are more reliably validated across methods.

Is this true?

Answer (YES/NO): NO